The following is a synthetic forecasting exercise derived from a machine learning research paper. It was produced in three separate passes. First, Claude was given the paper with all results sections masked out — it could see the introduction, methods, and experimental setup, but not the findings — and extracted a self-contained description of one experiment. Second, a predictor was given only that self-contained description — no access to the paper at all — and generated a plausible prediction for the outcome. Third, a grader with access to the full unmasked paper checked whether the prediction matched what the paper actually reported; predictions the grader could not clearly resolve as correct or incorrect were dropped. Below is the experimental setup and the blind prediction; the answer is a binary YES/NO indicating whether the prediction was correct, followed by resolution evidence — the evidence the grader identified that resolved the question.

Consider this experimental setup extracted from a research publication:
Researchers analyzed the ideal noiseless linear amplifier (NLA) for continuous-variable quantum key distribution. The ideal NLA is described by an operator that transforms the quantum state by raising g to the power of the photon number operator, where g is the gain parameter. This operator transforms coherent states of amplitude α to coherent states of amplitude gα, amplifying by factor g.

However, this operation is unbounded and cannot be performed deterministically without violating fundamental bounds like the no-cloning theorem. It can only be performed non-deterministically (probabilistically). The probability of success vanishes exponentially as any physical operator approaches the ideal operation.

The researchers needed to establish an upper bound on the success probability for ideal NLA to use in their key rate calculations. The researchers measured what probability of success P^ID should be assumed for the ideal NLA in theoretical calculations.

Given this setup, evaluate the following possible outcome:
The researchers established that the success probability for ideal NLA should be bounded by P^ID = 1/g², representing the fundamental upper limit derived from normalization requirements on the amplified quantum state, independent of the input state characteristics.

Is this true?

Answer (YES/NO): YES